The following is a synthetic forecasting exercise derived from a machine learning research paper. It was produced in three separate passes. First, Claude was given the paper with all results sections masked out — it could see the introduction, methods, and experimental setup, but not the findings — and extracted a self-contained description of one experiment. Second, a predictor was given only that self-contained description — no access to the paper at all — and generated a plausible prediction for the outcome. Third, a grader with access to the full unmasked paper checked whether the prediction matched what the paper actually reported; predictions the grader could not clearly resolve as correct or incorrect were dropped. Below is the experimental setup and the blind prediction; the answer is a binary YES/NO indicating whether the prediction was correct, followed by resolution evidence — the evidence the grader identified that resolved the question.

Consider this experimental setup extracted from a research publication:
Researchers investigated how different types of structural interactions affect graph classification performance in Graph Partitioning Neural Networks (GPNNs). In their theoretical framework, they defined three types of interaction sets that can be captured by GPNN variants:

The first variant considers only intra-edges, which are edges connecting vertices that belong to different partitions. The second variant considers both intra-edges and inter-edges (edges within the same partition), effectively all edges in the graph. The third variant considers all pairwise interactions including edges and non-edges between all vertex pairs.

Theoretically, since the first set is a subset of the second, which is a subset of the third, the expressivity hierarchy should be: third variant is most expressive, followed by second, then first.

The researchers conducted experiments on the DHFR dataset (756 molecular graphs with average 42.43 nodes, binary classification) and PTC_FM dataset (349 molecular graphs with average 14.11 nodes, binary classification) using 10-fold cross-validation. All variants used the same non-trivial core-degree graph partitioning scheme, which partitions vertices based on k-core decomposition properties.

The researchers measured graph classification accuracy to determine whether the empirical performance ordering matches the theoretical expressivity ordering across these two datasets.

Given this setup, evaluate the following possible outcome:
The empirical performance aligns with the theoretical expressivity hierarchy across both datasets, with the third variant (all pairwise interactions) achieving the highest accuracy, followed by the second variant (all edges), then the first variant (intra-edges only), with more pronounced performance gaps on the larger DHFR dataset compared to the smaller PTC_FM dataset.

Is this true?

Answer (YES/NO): NO